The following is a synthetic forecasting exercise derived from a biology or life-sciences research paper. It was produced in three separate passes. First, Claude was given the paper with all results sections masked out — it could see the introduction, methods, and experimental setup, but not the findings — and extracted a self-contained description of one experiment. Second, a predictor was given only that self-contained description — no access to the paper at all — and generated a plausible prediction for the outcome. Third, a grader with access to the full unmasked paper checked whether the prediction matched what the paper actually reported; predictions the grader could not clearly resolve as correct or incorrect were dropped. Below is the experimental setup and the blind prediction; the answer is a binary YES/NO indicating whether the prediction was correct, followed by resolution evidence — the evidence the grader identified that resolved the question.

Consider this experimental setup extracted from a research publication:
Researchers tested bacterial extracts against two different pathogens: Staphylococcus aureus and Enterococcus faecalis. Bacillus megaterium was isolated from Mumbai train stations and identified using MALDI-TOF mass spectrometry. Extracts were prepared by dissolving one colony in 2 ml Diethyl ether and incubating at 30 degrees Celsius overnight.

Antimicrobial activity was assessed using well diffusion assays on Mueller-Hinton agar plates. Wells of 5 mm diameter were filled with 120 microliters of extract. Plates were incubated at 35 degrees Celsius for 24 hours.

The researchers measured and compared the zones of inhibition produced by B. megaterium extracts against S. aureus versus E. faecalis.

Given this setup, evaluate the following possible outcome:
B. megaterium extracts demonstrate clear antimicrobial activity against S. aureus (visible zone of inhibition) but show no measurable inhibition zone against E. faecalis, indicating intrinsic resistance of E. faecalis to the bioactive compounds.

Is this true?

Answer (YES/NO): NO